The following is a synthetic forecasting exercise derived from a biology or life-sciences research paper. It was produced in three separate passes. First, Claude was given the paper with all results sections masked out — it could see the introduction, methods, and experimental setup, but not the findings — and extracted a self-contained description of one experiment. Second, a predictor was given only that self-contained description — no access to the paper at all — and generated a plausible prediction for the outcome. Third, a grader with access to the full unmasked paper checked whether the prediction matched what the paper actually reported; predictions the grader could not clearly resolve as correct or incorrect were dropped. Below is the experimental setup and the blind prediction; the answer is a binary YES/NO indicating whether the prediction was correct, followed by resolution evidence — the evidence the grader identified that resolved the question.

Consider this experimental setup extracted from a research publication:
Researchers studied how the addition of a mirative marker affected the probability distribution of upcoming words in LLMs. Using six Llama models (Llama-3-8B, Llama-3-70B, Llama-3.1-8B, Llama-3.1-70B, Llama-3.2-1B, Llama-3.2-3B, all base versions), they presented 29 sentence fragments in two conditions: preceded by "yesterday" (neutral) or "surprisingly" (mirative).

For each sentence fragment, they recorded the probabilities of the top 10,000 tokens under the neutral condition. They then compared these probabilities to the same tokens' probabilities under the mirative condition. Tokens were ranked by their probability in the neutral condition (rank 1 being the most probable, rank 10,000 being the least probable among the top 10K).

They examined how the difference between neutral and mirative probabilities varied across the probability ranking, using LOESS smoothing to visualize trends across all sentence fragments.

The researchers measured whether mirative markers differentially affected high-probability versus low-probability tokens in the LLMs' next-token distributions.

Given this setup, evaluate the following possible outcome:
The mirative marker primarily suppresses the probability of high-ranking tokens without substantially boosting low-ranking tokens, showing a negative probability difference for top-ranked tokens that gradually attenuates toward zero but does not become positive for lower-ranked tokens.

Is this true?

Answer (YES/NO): NO